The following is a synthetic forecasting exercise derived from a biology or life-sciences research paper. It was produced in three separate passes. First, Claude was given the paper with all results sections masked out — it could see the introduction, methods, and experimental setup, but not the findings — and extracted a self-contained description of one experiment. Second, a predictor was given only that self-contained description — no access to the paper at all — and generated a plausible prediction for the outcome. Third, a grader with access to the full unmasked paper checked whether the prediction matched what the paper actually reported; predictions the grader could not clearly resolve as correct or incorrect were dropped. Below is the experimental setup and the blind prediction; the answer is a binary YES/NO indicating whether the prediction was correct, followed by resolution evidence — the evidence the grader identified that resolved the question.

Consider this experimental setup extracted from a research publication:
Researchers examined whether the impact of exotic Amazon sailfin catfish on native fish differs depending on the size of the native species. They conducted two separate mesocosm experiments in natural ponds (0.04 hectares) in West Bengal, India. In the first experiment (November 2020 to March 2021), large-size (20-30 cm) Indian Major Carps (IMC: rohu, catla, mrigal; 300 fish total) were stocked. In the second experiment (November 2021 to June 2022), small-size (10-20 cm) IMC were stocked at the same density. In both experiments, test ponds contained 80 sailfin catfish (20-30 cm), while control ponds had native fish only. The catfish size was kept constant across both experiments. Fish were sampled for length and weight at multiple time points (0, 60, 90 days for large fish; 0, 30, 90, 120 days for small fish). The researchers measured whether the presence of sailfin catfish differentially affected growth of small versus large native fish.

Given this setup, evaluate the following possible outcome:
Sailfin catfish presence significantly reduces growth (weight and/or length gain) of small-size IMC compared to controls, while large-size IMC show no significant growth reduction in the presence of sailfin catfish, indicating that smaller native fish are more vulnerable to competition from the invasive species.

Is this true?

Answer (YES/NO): NO